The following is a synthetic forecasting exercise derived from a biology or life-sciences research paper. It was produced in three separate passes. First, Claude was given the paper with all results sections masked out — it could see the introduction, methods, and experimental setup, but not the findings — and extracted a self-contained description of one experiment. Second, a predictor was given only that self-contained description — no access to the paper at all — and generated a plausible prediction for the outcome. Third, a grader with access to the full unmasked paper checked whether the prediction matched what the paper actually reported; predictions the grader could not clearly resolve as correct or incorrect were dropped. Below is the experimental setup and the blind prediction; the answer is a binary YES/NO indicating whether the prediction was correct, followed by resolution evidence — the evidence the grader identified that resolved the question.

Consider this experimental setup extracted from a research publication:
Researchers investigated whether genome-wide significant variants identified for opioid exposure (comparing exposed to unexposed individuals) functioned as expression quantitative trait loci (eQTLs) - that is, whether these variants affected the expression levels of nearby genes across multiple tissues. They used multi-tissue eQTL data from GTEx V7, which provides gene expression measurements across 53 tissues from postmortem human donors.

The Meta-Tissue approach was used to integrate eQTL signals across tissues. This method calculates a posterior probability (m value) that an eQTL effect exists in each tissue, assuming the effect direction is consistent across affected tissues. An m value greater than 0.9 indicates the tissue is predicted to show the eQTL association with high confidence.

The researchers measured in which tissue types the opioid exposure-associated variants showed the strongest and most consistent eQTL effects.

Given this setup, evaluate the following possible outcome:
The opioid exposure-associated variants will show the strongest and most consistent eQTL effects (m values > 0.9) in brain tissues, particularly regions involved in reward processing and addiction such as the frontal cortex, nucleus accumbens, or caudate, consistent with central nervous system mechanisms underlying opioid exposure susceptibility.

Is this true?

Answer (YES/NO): YES